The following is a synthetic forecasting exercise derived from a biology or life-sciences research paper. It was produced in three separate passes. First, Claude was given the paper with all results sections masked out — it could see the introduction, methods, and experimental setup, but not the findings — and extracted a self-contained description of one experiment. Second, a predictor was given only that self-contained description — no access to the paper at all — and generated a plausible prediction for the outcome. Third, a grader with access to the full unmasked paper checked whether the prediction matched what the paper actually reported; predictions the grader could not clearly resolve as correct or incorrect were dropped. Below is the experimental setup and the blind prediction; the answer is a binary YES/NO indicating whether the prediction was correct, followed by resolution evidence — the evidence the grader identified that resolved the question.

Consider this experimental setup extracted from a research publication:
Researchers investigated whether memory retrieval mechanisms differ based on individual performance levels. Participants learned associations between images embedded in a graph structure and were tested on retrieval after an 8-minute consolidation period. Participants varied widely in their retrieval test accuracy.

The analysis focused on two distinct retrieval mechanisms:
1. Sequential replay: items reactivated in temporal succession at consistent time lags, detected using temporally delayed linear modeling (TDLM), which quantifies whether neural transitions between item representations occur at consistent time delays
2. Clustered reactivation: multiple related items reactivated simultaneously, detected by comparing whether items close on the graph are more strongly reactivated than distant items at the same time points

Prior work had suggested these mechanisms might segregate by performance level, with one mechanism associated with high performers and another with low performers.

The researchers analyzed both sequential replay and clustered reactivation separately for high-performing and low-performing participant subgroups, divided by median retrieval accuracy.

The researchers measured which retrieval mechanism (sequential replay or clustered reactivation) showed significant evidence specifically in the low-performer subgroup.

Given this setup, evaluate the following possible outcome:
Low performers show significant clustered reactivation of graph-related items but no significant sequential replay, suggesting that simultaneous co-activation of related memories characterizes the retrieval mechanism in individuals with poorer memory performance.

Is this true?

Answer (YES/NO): NO